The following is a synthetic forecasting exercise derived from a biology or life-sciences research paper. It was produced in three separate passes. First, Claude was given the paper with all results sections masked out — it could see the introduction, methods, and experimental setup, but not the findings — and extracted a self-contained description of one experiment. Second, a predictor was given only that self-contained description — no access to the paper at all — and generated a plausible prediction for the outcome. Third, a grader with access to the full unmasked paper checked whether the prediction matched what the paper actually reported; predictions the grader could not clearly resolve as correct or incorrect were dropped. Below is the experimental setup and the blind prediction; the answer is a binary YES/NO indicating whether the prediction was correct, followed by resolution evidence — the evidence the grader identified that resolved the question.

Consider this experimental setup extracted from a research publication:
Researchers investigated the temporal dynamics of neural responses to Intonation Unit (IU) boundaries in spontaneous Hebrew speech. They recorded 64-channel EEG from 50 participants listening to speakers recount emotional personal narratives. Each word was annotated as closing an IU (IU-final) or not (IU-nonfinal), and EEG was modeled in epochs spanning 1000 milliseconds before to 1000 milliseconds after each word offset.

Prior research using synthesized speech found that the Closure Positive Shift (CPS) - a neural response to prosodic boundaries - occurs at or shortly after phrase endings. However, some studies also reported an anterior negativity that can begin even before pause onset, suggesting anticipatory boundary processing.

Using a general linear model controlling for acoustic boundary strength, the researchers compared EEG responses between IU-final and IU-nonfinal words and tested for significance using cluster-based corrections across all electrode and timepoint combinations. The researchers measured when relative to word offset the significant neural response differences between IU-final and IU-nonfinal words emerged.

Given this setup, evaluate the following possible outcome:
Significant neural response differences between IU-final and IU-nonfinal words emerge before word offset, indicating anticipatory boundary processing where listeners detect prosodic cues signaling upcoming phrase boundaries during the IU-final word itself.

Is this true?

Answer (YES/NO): YES